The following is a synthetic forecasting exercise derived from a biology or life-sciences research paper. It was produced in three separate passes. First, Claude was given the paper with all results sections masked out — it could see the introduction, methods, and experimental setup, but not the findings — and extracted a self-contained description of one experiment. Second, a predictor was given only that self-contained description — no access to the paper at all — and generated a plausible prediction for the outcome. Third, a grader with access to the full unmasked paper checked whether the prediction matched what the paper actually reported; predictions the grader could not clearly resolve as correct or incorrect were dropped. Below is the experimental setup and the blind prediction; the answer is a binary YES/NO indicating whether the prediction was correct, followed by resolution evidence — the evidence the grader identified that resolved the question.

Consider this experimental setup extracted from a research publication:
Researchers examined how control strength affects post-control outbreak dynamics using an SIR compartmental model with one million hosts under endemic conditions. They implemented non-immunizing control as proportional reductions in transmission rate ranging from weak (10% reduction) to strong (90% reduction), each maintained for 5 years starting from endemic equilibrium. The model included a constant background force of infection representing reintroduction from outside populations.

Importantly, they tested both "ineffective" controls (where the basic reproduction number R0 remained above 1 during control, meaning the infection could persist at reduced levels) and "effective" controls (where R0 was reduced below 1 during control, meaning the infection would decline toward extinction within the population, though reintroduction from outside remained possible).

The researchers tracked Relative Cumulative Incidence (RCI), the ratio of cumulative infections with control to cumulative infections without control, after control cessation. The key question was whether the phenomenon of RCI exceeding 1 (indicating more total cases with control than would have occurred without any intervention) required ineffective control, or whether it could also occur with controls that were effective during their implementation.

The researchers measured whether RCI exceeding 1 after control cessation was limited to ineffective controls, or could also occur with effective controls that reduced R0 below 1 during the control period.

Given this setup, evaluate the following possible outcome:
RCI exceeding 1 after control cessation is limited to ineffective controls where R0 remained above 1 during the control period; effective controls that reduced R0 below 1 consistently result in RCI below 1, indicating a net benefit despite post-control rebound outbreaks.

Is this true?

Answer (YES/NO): NO